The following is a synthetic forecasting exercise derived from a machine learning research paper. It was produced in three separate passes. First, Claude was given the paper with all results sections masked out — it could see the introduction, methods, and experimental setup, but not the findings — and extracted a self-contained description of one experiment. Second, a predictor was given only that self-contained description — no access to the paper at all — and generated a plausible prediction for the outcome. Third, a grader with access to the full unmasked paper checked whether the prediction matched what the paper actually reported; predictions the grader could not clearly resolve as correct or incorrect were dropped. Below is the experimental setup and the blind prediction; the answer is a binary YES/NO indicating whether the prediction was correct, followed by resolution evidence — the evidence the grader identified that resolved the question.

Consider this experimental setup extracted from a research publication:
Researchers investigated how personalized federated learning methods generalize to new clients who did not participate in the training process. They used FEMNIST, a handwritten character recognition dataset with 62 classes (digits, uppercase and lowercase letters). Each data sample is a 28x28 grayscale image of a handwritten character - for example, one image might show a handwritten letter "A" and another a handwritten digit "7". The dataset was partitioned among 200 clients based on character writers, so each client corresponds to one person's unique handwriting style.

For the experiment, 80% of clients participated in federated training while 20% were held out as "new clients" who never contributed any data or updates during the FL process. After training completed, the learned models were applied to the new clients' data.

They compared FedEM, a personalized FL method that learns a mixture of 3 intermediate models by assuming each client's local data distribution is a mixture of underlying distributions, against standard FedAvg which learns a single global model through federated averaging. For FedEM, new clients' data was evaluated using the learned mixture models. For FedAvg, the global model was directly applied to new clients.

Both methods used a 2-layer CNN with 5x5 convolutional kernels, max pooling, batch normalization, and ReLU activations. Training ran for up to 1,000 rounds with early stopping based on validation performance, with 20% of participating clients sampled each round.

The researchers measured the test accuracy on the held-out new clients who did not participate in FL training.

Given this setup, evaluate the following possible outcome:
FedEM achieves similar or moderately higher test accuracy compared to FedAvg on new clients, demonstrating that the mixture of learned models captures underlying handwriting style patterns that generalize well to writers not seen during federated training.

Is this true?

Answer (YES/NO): YES